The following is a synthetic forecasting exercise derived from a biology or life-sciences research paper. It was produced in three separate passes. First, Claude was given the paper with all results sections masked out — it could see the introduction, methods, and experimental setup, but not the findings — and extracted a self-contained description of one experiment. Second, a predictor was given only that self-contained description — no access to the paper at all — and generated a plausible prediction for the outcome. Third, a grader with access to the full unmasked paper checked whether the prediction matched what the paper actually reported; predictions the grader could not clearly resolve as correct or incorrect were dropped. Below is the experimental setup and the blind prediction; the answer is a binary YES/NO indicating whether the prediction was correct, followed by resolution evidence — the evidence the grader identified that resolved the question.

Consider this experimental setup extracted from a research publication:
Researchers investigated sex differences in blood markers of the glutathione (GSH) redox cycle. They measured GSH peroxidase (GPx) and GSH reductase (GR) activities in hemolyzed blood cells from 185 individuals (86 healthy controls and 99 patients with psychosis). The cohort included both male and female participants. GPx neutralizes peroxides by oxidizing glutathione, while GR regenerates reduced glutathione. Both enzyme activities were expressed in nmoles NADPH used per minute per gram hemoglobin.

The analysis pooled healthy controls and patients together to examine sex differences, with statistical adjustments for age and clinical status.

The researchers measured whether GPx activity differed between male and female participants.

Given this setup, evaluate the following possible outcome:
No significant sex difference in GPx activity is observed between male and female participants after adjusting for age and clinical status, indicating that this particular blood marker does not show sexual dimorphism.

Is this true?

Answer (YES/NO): NO